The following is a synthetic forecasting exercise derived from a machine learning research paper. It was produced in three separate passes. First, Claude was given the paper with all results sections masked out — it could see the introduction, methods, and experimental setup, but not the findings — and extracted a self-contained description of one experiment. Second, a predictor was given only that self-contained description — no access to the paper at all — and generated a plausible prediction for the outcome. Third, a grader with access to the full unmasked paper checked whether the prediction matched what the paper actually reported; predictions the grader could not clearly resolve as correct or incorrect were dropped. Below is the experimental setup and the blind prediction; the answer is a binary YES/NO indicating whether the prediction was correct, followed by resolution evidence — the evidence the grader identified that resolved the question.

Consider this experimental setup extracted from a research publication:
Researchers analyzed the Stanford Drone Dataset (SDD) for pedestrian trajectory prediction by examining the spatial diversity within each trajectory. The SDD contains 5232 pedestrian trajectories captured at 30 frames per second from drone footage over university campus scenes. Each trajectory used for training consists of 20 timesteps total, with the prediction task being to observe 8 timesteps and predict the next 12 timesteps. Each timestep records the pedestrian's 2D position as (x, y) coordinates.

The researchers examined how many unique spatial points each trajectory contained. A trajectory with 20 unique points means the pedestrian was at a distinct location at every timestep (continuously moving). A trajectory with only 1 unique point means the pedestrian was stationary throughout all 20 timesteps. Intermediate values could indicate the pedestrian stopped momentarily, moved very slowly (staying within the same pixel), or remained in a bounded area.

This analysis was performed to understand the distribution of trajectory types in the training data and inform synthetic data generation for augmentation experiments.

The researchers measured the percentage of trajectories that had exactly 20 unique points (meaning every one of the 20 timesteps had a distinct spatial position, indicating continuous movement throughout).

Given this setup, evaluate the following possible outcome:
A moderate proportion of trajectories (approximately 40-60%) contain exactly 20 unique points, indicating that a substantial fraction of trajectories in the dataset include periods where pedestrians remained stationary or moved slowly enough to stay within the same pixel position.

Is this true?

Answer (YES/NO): NO